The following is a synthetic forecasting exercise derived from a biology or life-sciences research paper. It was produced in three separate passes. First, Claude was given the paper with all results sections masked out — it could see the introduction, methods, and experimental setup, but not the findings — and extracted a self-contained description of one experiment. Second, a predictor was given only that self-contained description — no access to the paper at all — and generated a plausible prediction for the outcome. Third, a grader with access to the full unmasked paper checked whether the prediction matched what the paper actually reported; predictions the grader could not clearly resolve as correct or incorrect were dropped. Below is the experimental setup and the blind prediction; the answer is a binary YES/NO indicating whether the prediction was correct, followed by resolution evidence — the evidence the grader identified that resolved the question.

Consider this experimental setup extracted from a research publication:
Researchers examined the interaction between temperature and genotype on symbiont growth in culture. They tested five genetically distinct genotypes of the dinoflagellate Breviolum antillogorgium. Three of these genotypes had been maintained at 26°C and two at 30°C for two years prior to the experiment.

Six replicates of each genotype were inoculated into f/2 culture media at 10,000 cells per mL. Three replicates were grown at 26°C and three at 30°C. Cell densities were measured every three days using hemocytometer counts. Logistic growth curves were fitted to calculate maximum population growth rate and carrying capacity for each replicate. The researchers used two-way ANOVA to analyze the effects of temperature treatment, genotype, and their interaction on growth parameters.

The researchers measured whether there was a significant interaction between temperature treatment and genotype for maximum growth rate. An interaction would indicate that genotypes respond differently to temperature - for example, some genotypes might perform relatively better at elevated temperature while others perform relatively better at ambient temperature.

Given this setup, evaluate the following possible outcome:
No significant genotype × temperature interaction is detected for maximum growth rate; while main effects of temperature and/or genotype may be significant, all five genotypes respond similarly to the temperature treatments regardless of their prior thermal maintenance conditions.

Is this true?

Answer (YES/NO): NO